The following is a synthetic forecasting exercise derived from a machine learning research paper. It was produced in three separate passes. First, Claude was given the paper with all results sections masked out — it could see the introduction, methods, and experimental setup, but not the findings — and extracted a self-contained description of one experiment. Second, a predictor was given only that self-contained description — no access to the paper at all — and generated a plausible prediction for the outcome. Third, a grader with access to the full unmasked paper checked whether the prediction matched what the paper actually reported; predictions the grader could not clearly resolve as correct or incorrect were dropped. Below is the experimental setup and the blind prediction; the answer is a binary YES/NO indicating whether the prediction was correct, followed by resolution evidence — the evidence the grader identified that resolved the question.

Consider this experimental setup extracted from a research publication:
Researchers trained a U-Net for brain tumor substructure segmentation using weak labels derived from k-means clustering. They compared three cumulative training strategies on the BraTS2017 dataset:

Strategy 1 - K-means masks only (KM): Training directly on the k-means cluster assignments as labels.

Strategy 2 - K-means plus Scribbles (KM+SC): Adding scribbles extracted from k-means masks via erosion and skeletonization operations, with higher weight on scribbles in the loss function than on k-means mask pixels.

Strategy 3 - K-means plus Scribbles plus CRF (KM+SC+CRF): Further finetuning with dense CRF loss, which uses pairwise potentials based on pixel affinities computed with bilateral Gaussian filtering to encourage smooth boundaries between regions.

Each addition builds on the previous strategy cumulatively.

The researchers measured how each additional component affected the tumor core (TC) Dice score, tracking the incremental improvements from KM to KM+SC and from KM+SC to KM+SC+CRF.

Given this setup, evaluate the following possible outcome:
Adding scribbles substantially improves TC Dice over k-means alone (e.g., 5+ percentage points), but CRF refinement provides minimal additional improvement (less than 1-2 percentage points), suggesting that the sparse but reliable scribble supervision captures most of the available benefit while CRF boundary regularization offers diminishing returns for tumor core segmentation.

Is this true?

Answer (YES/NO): NO